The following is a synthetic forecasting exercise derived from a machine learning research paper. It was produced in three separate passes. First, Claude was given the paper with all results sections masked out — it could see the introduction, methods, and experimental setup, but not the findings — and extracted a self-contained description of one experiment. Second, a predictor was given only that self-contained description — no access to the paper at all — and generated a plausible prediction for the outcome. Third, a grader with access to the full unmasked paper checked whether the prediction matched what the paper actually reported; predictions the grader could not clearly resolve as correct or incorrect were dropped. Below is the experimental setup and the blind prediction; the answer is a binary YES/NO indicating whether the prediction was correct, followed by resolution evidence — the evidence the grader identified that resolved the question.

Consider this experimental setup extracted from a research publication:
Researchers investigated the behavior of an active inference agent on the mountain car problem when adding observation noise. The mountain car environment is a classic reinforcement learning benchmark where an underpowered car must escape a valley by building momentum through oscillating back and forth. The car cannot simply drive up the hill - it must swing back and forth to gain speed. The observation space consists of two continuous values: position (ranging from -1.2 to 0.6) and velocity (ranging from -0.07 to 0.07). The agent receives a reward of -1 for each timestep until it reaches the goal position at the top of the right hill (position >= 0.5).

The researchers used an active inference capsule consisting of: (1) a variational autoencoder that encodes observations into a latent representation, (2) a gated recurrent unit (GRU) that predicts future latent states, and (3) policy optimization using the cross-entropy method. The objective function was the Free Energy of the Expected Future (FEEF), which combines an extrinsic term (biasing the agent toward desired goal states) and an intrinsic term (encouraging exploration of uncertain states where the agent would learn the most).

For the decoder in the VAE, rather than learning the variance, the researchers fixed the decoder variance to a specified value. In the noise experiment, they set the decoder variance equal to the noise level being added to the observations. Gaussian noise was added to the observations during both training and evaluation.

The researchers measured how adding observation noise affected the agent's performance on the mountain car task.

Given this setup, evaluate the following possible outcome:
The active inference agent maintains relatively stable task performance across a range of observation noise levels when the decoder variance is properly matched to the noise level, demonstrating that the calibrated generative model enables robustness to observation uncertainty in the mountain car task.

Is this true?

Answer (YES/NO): YES